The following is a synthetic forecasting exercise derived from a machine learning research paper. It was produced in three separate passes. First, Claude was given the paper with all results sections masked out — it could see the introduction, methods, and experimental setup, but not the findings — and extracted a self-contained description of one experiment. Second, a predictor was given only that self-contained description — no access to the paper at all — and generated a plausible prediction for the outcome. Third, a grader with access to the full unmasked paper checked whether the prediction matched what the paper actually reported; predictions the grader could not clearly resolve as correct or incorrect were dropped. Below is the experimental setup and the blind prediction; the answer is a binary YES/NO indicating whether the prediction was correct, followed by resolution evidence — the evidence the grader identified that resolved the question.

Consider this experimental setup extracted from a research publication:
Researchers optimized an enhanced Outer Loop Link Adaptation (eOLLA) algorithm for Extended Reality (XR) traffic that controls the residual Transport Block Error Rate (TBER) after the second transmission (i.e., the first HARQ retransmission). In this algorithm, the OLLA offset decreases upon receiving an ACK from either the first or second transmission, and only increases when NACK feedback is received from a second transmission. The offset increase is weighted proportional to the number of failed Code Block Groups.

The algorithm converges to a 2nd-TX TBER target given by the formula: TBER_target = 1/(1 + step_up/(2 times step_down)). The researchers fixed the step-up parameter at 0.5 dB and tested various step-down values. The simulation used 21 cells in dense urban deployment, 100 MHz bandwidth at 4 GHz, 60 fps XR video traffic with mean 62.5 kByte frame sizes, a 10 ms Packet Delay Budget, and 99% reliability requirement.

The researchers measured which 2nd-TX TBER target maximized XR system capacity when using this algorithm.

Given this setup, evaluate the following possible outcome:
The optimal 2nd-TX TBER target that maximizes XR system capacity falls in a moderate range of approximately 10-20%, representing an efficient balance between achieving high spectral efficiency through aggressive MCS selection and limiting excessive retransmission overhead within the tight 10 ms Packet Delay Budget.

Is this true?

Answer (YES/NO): YES